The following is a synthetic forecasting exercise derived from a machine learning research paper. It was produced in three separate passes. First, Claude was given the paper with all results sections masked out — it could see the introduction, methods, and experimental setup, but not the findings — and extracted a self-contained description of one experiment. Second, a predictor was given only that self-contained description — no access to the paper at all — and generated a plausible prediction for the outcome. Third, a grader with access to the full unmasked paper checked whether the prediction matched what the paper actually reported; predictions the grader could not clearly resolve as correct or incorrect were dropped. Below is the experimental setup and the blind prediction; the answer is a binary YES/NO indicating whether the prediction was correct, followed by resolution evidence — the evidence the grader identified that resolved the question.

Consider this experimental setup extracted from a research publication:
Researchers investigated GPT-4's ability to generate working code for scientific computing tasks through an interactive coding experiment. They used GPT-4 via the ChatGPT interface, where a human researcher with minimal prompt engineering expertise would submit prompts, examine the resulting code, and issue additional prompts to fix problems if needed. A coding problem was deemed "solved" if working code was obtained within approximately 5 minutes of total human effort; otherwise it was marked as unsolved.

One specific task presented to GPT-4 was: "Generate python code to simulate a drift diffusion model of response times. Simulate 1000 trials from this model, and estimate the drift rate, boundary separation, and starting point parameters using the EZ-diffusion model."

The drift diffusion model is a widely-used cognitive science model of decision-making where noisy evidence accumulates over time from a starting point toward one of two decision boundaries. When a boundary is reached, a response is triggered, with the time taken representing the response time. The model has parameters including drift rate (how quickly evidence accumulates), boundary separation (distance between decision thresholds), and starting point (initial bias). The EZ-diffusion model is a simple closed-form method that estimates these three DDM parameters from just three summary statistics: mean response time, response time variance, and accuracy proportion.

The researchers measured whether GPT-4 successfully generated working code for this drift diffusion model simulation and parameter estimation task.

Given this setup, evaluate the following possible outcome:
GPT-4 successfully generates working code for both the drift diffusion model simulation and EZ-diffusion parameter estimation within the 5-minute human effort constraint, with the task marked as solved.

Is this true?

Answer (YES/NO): NO